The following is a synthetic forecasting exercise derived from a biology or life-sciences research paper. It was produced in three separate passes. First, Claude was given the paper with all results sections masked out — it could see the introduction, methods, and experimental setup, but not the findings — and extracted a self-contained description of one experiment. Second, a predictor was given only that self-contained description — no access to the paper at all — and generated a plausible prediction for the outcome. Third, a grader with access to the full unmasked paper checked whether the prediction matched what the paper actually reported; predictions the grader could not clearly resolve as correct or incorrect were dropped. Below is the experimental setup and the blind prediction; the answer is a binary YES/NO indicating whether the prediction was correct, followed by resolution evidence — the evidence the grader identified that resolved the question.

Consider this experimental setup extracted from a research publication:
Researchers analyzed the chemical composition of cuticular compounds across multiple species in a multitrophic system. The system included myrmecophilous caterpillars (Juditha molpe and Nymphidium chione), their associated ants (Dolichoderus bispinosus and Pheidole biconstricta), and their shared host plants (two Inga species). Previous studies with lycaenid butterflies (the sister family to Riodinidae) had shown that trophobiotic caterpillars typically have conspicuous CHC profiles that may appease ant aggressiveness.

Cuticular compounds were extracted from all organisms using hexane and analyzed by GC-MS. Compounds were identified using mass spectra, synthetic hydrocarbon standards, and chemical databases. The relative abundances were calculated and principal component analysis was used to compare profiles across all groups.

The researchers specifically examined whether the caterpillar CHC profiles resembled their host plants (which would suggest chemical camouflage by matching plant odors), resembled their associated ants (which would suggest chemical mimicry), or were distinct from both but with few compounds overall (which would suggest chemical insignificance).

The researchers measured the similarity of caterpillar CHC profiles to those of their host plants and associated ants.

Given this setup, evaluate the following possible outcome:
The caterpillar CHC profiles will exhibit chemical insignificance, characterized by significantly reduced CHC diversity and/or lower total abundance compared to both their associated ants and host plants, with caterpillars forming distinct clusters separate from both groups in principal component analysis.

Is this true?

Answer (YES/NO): YES